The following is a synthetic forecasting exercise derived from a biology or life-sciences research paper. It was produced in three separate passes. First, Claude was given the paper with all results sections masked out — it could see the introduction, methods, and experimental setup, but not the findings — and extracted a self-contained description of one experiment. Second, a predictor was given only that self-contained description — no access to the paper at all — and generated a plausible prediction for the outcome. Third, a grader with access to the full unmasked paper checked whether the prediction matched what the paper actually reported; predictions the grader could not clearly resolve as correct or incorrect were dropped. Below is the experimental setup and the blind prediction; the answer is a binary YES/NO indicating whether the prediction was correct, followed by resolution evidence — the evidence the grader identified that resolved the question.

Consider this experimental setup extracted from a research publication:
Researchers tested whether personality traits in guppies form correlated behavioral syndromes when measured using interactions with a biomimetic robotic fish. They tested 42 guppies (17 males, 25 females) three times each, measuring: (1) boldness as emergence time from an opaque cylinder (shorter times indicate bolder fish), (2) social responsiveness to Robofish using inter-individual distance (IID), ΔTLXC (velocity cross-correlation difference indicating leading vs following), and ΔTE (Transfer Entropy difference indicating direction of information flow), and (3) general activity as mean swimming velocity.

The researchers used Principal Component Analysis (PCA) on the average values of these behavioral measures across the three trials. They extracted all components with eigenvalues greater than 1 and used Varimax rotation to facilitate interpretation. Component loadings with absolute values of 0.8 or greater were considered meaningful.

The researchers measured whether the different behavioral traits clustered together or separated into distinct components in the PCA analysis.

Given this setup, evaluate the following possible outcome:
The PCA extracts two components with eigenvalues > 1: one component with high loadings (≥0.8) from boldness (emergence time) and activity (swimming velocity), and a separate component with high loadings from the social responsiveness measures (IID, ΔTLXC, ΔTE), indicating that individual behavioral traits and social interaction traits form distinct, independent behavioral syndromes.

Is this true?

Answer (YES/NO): NO